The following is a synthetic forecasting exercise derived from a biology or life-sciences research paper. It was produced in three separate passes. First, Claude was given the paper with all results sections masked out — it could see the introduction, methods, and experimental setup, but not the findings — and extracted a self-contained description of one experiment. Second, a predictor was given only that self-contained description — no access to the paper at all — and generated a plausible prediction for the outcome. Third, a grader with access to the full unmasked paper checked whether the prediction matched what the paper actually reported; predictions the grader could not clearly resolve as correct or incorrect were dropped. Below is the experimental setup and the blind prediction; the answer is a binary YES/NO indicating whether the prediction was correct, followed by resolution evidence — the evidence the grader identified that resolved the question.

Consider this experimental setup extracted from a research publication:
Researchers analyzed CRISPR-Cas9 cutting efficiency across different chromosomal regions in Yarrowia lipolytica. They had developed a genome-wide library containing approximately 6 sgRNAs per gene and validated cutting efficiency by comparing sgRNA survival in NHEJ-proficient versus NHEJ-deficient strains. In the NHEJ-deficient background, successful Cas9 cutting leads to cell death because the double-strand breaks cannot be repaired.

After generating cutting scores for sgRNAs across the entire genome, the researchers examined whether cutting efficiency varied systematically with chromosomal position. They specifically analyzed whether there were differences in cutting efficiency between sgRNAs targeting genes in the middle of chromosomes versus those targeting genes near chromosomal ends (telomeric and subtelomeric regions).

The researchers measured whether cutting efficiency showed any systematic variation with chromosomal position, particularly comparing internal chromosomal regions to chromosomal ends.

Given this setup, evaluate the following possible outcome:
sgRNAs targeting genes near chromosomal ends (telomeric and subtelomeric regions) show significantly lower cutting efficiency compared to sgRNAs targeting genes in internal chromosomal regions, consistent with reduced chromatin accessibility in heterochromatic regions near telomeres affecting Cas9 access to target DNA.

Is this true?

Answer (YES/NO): YES